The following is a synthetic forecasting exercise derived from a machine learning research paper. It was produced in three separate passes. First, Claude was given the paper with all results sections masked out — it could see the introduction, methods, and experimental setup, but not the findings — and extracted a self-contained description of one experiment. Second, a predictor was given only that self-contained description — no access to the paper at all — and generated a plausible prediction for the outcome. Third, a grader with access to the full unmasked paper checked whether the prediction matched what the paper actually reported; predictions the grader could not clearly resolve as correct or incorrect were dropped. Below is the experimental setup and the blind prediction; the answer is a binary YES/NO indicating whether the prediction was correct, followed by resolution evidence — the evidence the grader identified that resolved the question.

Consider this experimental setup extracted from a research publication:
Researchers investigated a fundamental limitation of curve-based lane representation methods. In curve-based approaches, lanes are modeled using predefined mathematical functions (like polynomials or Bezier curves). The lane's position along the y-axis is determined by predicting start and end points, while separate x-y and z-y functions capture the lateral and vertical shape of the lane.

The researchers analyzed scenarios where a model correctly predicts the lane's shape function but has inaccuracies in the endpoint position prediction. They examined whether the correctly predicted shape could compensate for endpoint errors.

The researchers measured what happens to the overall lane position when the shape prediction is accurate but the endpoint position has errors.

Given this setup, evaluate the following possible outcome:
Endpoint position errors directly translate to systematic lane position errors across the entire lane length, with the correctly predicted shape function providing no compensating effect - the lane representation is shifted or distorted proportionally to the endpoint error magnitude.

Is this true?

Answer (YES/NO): YES